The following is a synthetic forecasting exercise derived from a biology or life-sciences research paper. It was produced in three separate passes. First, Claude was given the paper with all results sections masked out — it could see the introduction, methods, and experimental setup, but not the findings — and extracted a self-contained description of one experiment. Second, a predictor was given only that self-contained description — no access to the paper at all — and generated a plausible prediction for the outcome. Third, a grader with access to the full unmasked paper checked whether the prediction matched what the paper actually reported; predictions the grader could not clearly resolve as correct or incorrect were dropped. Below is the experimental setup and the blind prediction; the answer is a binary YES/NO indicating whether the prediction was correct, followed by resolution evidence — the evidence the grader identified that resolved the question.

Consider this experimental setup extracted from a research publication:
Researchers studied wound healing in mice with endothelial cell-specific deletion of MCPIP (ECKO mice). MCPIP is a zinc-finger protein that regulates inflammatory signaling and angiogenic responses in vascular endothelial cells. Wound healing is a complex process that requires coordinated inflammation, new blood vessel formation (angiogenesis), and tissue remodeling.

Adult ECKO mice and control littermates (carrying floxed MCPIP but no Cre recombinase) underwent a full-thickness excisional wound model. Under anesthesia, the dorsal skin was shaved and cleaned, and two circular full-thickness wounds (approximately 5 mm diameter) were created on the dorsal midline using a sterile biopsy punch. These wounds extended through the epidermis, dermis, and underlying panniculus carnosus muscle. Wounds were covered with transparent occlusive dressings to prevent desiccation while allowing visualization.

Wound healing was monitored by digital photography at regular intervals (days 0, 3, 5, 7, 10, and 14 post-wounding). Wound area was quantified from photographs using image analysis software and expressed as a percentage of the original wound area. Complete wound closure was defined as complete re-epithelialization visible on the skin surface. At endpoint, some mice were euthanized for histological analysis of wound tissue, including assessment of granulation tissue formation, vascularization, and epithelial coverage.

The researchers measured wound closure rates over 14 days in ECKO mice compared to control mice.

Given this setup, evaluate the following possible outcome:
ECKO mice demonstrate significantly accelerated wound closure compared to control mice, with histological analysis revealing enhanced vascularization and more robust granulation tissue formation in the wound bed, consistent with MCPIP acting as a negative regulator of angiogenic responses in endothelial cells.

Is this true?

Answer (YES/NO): NO